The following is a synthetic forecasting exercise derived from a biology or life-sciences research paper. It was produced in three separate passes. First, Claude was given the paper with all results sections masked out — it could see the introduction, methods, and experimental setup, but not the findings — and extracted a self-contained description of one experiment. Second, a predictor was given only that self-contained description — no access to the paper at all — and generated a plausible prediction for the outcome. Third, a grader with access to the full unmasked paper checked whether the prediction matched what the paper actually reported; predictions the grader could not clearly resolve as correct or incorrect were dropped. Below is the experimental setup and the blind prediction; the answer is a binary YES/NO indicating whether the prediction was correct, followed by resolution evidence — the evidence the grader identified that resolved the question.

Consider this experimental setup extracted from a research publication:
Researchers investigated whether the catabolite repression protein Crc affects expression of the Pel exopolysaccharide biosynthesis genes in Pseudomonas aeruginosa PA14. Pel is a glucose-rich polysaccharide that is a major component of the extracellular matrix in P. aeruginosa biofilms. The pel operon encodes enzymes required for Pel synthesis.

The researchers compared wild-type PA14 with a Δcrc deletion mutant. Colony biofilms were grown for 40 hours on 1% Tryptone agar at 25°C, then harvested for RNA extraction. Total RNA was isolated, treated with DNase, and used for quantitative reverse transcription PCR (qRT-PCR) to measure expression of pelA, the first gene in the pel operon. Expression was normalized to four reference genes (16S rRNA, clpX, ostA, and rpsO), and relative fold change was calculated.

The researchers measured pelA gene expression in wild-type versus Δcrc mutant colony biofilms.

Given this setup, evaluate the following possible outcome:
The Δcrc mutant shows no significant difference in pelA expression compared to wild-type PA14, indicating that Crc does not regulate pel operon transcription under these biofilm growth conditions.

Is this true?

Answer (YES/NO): NO